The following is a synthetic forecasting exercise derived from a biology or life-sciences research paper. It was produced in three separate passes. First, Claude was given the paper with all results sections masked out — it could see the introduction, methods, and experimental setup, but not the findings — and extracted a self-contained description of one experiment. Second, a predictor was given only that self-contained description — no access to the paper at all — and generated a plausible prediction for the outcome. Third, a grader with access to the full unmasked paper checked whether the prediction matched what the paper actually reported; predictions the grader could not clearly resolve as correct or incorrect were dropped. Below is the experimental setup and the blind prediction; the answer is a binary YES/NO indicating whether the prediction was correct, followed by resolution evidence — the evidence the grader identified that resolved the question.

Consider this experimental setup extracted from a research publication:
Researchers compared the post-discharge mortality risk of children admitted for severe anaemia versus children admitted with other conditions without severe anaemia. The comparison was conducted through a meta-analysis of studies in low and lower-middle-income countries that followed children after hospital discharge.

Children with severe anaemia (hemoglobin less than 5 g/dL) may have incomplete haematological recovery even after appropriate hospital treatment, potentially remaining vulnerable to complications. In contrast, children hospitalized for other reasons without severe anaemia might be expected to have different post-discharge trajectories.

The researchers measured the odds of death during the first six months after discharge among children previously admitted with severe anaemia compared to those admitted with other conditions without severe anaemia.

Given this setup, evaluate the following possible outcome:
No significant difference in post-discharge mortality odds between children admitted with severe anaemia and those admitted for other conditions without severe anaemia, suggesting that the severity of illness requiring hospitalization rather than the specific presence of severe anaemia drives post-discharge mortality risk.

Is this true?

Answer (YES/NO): NO